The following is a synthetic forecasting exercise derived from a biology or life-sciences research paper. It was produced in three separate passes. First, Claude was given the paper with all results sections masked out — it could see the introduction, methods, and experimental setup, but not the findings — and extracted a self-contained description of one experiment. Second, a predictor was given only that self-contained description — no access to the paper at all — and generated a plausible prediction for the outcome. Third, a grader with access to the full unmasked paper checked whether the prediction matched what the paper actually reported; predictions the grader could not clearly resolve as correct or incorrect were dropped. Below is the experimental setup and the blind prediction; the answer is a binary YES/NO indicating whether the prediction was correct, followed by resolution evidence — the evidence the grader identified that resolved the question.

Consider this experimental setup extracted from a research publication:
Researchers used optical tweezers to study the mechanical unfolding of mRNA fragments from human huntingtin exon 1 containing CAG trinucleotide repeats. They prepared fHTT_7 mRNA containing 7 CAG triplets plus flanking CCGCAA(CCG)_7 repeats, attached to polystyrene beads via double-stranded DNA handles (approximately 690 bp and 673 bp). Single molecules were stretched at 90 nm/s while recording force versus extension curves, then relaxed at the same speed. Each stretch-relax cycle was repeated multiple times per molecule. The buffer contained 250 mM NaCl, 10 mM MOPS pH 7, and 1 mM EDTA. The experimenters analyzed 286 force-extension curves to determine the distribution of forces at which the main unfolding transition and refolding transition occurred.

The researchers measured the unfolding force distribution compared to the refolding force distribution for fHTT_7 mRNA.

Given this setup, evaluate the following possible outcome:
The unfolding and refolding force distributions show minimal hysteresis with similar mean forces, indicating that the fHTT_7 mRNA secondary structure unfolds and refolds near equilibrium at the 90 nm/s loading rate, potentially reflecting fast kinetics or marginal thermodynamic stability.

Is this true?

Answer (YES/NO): YES